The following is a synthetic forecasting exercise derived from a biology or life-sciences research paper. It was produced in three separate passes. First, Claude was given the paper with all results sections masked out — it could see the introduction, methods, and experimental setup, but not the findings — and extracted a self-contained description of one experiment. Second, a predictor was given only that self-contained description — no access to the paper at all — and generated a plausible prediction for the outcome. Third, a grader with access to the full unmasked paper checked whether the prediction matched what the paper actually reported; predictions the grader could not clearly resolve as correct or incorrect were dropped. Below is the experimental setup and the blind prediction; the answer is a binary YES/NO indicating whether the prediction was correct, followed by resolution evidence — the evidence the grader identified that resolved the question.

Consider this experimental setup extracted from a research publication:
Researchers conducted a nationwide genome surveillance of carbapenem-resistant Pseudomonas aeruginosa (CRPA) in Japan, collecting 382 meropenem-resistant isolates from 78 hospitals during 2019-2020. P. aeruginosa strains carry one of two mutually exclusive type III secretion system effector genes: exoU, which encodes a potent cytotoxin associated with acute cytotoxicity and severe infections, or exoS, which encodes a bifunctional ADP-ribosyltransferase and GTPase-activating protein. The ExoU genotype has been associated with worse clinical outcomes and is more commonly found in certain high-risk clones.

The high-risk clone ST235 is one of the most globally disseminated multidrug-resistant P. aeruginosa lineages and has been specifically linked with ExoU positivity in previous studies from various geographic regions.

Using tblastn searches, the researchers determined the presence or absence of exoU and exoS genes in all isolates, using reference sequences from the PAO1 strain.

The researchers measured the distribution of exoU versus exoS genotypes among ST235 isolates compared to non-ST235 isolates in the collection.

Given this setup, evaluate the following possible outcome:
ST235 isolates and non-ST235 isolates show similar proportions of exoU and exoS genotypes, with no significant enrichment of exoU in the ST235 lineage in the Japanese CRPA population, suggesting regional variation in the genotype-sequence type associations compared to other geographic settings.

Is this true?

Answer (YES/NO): NO